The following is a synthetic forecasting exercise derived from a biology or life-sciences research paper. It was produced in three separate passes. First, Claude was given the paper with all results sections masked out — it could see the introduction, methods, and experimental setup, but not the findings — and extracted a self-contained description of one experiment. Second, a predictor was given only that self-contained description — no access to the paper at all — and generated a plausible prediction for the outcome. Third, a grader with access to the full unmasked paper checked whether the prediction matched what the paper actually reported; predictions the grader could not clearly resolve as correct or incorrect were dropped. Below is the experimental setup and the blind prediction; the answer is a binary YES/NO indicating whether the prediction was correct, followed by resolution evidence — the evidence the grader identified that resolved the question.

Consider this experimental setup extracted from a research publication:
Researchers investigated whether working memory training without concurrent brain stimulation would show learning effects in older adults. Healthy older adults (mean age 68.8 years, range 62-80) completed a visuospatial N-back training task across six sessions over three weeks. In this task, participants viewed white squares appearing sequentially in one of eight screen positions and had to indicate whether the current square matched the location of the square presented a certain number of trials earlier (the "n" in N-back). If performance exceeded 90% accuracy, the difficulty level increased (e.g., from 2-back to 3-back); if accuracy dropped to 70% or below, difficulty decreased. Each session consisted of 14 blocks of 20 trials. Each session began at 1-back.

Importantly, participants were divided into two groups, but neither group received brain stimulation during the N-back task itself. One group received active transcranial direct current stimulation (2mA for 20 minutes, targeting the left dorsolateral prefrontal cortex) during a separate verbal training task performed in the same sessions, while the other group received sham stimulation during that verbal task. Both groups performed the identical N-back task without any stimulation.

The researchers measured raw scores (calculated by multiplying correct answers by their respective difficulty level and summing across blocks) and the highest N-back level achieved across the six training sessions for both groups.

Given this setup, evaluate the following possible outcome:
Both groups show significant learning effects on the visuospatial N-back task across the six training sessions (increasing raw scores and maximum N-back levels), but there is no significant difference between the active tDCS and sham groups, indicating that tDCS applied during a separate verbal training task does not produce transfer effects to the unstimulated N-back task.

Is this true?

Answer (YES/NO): YES